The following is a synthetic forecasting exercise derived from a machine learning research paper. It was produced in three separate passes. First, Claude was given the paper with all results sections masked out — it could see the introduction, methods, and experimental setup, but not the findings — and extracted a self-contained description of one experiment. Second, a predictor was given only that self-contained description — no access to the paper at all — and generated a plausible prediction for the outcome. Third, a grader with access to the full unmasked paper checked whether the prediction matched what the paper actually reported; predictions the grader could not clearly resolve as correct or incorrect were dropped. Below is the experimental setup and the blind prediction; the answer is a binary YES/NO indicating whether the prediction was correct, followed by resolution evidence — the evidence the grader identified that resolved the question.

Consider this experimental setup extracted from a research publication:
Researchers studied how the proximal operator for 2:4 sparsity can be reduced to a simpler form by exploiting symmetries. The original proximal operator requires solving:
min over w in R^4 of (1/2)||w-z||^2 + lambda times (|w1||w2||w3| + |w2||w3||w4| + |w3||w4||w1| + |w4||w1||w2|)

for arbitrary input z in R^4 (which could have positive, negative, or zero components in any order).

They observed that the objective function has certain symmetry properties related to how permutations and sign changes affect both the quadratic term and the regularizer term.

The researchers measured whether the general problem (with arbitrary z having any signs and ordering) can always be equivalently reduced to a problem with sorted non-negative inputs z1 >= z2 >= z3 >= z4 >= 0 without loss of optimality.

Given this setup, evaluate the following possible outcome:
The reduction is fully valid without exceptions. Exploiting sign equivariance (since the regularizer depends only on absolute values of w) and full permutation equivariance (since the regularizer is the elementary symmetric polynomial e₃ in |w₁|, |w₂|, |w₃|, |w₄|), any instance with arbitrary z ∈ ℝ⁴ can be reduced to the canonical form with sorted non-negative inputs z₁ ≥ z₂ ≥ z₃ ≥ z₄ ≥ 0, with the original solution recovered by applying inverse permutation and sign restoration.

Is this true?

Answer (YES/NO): YES